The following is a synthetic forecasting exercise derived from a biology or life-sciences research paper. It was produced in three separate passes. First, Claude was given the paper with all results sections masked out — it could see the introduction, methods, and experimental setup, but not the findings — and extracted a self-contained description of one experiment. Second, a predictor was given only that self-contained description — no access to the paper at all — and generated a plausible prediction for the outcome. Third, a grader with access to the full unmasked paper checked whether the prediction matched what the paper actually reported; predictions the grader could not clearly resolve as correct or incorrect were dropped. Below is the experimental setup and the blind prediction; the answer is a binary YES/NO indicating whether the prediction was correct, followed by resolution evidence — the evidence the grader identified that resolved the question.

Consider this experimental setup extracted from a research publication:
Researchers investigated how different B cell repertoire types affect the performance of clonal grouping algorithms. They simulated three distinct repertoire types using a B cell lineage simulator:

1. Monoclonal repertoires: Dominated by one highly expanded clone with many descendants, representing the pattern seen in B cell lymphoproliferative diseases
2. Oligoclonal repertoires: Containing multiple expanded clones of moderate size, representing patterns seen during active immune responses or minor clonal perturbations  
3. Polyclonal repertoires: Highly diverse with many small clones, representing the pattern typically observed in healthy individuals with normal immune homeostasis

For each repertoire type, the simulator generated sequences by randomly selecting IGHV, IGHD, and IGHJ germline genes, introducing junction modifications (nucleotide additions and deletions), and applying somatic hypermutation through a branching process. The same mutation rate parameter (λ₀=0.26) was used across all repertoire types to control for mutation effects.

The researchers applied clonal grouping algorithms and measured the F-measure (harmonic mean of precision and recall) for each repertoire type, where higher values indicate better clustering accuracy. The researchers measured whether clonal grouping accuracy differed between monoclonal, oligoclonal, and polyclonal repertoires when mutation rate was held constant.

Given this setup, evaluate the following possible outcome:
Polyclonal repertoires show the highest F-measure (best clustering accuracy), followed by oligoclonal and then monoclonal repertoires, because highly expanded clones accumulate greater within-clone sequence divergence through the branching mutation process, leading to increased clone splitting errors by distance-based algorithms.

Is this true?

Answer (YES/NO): NO